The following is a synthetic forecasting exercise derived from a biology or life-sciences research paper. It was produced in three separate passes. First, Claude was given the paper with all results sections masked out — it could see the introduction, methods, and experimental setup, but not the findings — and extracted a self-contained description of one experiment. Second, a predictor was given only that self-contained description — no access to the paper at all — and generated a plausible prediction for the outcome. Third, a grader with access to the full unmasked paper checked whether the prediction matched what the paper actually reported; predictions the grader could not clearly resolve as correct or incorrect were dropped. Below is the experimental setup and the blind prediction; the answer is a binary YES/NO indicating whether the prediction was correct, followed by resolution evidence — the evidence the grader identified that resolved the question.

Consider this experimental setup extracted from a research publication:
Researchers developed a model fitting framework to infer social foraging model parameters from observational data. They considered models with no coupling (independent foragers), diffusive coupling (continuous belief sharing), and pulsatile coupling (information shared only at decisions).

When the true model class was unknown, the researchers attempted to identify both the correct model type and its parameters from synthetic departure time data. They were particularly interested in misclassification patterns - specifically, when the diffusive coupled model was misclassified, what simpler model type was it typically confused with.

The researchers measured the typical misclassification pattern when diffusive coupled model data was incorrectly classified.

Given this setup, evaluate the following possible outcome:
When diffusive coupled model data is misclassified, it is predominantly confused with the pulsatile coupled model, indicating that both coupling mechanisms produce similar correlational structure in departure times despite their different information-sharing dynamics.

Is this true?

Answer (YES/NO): NO